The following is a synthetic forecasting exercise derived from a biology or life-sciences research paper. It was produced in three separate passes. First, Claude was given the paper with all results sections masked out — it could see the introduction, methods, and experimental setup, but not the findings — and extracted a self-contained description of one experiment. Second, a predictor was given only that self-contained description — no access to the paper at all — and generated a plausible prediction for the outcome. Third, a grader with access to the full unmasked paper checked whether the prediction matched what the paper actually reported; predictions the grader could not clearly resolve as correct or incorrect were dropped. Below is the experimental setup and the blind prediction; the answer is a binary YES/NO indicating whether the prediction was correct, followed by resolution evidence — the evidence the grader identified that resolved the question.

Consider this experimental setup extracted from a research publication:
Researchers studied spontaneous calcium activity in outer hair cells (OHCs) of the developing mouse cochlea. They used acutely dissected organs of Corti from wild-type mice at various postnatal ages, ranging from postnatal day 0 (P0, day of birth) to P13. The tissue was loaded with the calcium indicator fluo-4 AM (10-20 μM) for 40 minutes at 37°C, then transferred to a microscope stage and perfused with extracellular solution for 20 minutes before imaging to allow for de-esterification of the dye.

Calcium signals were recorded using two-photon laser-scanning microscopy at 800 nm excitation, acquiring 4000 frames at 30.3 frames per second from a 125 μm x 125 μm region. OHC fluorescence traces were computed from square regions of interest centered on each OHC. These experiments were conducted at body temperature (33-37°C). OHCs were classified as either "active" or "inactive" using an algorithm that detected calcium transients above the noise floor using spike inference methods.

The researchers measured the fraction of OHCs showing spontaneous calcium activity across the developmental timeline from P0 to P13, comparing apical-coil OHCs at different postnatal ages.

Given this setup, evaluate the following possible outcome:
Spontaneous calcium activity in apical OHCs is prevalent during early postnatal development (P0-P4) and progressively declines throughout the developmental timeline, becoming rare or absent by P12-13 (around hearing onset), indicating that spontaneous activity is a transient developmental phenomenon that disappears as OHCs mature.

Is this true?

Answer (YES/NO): YES